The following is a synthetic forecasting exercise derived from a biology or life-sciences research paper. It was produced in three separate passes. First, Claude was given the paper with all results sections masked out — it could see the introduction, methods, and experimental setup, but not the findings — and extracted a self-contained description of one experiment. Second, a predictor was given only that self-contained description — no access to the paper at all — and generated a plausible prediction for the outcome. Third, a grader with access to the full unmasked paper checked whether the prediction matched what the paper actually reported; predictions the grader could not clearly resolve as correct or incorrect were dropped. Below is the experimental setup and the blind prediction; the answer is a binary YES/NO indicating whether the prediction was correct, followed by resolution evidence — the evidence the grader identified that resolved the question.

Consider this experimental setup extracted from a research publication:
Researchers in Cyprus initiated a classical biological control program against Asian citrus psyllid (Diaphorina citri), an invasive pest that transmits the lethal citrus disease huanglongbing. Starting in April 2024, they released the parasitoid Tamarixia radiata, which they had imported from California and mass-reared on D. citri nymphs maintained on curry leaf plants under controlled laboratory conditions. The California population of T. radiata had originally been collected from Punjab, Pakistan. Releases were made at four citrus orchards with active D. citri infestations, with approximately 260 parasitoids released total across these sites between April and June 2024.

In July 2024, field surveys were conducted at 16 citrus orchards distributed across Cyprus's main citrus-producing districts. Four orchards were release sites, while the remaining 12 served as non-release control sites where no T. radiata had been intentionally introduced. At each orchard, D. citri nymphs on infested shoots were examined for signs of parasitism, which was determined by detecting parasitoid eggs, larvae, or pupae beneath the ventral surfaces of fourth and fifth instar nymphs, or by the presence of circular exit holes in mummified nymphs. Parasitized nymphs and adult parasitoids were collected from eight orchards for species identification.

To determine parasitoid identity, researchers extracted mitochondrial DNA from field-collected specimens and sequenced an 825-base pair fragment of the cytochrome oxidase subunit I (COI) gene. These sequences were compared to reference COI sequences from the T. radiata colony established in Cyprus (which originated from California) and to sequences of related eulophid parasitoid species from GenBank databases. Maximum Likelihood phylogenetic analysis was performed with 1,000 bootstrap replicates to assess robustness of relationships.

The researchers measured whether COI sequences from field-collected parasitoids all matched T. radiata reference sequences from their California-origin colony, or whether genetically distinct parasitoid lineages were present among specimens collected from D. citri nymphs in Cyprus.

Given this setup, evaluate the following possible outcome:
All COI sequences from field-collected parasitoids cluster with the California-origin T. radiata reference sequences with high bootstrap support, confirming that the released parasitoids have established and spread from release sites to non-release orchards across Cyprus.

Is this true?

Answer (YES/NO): NO